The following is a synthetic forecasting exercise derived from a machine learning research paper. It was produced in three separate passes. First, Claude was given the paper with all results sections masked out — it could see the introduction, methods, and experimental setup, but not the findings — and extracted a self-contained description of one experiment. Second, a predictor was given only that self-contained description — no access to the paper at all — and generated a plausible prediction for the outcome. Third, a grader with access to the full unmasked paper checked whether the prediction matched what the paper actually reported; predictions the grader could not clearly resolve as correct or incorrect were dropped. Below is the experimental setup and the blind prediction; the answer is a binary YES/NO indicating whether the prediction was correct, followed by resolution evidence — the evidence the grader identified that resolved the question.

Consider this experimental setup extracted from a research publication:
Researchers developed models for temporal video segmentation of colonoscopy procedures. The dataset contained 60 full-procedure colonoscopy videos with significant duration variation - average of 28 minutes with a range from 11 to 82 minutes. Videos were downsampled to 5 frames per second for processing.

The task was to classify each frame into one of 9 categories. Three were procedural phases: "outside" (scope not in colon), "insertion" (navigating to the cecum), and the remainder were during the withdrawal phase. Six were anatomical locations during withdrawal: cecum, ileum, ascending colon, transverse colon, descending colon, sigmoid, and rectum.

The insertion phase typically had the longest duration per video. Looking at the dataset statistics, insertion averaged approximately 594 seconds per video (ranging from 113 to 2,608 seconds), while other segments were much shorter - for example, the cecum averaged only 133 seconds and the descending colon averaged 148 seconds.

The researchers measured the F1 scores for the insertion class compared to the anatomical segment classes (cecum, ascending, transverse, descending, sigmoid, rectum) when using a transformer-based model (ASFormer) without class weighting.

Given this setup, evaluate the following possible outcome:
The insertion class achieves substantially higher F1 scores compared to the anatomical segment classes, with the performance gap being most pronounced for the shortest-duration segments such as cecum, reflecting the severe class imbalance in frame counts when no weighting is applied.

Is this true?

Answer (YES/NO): YES